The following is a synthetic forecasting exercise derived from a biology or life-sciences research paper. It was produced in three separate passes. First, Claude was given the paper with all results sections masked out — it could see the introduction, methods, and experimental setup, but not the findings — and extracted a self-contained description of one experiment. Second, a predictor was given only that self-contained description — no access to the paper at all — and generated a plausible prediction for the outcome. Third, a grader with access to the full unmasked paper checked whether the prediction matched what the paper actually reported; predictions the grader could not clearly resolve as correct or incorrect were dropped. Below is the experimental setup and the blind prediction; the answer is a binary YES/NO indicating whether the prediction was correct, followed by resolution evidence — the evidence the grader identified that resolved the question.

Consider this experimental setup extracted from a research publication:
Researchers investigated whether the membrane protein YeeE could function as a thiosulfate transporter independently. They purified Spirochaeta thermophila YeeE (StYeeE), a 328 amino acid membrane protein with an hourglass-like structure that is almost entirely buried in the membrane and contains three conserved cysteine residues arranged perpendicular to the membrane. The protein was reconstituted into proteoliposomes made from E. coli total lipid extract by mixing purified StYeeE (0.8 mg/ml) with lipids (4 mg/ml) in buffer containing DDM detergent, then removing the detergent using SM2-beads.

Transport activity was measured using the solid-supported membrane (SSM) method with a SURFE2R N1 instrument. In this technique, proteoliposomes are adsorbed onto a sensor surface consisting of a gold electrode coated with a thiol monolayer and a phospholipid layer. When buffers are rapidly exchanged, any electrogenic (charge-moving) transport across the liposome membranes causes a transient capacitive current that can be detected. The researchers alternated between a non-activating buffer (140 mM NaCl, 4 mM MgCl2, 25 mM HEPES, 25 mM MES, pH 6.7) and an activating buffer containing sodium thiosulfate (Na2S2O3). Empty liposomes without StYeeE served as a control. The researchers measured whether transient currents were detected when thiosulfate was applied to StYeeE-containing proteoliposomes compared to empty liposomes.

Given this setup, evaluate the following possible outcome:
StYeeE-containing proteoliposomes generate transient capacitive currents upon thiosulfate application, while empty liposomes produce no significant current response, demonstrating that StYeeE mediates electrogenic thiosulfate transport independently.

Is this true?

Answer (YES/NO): YES